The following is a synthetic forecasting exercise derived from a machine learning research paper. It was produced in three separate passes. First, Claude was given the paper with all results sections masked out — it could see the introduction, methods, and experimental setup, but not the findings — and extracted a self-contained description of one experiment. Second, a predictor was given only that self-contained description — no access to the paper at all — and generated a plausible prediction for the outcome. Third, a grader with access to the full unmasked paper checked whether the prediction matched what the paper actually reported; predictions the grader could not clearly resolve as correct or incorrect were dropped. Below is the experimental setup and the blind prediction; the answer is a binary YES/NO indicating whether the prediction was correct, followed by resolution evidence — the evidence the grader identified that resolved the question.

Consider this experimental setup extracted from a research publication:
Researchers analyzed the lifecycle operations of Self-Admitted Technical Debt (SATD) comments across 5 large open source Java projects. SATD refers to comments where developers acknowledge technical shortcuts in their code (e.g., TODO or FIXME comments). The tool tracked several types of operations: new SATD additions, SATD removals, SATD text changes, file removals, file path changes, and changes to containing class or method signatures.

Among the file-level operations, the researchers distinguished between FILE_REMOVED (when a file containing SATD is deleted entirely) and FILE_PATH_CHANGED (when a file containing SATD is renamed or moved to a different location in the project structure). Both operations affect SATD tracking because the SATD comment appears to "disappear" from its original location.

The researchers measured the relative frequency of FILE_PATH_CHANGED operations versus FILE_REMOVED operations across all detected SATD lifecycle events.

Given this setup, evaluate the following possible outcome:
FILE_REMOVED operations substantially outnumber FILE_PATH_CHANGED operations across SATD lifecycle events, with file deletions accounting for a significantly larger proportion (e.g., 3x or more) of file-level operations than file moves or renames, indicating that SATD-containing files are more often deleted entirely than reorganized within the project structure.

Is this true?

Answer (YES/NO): NO